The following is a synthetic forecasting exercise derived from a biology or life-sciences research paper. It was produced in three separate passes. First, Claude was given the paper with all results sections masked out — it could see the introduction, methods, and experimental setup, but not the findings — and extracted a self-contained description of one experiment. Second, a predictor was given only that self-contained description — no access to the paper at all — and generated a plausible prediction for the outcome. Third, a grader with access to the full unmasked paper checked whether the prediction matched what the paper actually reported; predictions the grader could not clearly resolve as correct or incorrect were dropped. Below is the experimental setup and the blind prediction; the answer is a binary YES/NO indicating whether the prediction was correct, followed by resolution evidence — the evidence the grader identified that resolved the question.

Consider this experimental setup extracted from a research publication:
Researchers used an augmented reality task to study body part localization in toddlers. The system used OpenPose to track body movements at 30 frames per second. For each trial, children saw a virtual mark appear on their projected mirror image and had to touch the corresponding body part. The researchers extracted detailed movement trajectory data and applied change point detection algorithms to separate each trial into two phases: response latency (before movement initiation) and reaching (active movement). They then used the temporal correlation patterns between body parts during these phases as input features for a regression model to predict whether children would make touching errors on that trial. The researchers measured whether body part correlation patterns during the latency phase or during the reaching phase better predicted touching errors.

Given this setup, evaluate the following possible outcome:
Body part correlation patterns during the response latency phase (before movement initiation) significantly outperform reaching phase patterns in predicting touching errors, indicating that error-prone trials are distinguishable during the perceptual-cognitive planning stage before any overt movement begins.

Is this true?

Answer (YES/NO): NO